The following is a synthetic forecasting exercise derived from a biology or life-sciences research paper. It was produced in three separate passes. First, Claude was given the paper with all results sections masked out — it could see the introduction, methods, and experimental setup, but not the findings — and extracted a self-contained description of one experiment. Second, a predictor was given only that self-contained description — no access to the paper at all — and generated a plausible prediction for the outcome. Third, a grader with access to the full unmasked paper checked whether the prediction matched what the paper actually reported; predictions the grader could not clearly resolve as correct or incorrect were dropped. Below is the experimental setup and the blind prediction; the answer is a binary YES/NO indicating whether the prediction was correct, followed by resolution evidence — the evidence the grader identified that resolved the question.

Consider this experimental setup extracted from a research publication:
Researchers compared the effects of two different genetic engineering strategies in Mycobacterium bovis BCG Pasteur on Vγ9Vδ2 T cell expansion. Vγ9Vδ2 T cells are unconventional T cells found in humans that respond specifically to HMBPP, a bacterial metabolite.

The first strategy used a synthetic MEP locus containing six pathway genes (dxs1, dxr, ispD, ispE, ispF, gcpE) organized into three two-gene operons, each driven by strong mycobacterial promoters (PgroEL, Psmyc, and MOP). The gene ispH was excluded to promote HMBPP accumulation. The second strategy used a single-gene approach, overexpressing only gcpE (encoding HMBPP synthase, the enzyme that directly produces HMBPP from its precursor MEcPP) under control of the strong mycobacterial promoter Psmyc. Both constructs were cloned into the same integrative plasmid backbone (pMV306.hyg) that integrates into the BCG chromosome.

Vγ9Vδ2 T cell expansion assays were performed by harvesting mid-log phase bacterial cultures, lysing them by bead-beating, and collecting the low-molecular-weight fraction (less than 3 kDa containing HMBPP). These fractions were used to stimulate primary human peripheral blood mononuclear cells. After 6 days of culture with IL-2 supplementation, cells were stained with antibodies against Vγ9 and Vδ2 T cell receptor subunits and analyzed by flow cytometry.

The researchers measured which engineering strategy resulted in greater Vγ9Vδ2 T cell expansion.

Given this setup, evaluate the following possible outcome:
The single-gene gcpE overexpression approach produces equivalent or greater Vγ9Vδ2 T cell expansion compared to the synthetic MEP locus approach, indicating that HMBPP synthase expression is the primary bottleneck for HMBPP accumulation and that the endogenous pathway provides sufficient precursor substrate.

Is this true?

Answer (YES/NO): YES